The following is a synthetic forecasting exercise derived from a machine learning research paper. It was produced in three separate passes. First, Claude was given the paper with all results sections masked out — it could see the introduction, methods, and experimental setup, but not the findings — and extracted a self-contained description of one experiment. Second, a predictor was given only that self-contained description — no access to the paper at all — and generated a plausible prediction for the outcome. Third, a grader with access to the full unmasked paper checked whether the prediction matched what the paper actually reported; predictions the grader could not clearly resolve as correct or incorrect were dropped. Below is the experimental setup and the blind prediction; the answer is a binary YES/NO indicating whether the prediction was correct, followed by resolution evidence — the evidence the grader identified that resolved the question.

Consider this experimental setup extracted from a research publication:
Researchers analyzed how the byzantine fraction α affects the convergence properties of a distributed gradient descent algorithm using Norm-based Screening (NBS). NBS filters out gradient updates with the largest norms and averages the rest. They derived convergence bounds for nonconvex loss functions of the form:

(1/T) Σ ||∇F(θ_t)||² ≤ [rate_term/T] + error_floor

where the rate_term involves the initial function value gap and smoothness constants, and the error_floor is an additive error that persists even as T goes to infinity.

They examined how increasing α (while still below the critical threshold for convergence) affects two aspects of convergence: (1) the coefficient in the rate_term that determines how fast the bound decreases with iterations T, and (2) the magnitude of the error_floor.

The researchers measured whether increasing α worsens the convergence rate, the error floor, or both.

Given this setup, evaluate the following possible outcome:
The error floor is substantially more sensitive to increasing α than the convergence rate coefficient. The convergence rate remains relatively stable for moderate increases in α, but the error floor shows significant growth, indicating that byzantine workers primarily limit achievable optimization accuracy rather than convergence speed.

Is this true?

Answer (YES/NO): NO